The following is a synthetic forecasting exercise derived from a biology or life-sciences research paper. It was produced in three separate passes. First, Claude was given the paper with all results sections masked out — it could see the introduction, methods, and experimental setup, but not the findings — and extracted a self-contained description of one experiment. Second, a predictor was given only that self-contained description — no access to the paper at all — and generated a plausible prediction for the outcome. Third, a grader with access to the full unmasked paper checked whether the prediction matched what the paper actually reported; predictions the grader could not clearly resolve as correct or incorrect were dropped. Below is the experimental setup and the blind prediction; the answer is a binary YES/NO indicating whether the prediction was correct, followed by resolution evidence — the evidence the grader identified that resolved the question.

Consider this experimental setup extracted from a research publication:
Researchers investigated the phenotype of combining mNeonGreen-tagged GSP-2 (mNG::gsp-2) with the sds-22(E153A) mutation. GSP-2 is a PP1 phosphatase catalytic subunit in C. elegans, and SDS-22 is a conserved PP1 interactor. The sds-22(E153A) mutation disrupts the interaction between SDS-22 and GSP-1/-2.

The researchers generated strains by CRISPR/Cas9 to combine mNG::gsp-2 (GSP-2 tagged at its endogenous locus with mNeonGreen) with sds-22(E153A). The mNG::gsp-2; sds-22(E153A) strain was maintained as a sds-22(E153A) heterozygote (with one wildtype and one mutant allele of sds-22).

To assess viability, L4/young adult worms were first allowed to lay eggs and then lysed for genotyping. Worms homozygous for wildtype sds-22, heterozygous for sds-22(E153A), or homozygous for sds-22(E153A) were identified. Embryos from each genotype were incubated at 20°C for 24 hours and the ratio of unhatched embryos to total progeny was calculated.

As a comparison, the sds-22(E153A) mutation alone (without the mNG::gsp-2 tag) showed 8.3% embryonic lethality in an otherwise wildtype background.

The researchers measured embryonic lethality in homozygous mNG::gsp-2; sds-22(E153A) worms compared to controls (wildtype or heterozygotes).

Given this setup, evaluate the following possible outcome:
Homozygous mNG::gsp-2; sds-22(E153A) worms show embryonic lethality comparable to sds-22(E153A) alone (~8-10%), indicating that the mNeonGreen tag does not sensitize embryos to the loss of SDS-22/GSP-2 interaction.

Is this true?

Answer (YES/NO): NO